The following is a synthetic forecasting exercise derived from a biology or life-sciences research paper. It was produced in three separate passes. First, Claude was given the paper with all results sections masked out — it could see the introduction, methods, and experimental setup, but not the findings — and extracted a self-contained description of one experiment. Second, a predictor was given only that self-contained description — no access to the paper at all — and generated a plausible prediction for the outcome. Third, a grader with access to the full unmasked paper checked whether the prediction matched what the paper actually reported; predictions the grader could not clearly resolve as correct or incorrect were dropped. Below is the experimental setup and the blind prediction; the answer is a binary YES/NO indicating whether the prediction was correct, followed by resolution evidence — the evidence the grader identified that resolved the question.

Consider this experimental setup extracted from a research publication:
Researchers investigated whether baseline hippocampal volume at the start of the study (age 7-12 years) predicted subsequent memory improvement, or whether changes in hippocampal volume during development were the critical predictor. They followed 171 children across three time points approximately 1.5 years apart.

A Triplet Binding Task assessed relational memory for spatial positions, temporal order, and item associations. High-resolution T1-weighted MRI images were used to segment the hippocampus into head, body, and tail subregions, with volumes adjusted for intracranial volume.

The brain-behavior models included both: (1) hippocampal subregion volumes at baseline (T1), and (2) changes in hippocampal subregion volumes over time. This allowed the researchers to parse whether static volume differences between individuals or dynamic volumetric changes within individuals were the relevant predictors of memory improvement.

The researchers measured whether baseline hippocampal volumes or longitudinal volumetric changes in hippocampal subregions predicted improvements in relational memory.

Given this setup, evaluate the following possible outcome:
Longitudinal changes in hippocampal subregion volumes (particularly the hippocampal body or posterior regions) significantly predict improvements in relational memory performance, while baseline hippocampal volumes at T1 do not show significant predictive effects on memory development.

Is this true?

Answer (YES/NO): NO